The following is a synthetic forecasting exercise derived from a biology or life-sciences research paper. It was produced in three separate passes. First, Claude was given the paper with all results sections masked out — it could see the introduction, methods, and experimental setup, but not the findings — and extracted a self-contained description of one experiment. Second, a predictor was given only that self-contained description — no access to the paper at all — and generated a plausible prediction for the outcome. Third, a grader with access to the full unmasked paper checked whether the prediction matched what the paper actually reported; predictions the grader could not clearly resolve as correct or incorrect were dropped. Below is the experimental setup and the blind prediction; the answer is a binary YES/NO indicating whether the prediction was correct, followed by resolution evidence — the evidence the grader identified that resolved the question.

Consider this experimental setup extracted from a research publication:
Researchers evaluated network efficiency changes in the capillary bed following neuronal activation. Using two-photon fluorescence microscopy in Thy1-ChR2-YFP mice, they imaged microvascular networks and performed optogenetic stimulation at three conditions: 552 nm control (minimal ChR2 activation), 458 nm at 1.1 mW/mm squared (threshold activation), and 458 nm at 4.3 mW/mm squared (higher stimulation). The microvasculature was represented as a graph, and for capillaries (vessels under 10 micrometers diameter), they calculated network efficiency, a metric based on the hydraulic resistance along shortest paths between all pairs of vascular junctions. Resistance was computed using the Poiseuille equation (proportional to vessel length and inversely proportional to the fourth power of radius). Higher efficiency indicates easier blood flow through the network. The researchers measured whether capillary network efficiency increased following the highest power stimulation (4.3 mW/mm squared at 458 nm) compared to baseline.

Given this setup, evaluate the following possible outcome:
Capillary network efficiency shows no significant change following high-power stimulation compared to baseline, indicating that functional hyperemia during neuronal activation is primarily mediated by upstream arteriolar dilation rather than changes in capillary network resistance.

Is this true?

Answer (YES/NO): NO